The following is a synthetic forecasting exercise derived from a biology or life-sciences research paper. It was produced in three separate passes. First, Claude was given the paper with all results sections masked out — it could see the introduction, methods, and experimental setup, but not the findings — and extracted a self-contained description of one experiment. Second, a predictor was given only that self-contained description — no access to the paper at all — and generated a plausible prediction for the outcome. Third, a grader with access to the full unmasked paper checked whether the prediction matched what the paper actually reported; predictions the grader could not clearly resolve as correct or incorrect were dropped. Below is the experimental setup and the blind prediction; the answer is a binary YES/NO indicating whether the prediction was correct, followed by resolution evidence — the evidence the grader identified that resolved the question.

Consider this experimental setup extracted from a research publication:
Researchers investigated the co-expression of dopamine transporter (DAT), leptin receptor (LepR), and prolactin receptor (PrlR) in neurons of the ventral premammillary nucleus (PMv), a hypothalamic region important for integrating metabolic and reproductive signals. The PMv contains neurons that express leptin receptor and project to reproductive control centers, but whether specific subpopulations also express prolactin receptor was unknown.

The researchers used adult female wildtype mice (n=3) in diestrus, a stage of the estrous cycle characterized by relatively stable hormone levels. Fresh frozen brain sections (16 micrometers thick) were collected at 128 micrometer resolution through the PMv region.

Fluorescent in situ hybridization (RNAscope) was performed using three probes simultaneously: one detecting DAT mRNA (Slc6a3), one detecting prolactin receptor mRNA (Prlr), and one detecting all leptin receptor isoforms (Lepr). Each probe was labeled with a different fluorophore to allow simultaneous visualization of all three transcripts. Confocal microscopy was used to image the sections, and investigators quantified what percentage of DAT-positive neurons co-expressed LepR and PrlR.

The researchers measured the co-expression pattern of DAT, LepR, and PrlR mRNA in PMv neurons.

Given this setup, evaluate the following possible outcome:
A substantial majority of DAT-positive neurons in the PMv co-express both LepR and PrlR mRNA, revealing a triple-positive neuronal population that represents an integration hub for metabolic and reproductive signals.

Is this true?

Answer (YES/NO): NO